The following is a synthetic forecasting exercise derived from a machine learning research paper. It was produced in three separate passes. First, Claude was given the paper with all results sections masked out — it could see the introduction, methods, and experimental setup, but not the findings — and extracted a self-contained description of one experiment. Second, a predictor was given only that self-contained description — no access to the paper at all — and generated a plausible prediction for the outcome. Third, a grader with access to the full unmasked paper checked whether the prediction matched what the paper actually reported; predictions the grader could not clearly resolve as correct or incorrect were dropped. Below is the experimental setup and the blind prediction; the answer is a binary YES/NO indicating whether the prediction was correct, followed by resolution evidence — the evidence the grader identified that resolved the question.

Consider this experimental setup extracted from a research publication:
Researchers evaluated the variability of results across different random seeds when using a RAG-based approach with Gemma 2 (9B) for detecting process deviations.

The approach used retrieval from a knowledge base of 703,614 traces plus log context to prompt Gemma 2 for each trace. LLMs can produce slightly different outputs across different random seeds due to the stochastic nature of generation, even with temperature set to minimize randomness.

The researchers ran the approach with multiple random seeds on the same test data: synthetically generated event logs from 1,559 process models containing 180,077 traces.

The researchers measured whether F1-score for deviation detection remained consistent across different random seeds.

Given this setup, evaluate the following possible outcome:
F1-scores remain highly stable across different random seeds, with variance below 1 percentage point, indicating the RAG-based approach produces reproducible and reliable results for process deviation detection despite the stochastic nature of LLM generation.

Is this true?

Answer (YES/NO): NO